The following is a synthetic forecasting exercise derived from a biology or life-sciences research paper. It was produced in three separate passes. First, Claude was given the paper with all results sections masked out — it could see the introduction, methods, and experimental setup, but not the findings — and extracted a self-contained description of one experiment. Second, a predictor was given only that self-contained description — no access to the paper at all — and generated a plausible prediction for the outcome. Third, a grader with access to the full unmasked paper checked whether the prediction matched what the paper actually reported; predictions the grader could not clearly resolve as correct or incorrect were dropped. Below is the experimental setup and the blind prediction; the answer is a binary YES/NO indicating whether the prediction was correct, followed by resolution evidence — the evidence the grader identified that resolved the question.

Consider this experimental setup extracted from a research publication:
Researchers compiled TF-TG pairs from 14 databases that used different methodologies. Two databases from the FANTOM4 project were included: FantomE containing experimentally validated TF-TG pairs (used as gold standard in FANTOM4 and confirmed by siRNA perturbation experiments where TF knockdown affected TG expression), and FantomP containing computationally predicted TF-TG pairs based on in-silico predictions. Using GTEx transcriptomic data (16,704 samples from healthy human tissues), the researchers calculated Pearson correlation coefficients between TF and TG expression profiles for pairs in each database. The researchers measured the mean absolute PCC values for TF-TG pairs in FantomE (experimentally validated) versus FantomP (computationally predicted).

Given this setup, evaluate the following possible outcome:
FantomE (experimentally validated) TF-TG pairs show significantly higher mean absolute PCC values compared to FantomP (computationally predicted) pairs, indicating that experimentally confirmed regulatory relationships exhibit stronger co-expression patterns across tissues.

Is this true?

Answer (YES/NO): YES